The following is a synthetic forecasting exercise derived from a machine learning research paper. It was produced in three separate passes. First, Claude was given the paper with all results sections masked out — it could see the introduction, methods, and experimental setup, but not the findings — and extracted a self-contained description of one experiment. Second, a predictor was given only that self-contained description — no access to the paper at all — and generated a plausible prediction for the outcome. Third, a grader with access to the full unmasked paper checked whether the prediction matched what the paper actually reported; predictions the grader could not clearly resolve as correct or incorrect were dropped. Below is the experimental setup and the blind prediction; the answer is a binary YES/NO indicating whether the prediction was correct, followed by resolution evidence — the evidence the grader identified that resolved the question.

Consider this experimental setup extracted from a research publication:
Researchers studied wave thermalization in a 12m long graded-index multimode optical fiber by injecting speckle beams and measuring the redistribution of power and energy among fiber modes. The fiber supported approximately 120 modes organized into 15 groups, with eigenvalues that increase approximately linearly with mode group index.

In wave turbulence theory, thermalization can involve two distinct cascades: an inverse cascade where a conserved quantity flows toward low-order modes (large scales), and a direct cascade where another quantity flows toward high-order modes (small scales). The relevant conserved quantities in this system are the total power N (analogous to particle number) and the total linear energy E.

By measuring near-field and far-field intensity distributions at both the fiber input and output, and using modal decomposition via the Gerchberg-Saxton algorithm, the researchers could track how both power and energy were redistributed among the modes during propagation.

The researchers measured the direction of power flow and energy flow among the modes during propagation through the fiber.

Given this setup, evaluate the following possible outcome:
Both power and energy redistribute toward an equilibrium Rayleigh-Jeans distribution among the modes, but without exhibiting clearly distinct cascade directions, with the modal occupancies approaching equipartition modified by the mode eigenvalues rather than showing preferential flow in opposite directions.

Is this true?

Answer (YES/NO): NO